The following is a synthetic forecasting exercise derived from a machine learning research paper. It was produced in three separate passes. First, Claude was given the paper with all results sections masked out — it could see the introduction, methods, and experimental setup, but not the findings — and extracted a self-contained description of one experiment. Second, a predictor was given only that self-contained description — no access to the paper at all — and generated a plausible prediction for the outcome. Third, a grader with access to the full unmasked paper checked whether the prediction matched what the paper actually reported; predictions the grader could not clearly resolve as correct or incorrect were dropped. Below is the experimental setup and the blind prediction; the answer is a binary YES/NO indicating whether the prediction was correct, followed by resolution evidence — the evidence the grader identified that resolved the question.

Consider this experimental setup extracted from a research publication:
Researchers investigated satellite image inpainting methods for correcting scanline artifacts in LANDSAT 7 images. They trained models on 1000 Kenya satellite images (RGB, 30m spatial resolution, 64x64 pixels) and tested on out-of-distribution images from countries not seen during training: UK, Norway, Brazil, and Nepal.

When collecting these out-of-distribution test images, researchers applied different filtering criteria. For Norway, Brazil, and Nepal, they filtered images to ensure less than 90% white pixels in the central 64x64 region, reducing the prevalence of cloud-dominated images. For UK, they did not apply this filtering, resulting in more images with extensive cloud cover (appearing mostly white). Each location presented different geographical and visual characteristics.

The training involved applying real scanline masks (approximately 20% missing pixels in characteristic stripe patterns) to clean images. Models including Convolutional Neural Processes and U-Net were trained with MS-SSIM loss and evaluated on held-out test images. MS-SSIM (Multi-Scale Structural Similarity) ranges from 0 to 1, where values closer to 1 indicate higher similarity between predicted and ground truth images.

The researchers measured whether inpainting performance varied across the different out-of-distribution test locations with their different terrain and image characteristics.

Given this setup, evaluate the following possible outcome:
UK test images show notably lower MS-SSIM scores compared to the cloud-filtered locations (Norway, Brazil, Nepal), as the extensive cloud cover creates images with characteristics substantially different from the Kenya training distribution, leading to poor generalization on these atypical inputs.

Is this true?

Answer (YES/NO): NO